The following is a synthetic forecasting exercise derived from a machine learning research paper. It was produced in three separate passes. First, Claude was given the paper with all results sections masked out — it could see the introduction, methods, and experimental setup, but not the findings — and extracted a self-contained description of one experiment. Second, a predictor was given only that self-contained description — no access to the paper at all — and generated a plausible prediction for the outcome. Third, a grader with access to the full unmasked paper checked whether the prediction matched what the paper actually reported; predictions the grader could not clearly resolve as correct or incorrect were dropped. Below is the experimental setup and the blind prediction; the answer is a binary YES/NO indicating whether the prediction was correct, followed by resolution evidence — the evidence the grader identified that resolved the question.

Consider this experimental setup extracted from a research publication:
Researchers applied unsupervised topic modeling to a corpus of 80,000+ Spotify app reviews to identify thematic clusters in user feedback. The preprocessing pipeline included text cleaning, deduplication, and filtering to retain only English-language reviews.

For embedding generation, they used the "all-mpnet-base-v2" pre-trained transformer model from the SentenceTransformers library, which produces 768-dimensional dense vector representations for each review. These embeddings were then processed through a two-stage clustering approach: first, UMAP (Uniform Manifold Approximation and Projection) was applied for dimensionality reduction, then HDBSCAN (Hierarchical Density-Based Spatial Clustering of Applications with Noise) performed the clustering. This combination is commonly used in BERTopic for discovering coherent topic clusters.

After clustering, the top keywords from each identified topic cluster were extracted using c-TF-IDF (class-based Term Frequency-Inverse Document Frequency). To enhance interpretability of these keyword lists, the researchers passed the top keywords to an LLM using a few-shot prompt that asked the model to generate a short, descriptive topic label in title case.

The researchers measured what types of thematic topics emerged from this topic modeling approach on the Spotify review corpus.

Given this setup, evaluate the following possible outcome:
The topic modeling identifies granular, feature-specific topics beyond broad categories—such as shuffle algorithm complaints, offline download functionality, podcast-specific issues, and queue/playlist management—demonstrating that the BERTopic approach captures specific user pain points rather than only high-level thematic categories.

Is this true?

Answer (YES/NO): YES